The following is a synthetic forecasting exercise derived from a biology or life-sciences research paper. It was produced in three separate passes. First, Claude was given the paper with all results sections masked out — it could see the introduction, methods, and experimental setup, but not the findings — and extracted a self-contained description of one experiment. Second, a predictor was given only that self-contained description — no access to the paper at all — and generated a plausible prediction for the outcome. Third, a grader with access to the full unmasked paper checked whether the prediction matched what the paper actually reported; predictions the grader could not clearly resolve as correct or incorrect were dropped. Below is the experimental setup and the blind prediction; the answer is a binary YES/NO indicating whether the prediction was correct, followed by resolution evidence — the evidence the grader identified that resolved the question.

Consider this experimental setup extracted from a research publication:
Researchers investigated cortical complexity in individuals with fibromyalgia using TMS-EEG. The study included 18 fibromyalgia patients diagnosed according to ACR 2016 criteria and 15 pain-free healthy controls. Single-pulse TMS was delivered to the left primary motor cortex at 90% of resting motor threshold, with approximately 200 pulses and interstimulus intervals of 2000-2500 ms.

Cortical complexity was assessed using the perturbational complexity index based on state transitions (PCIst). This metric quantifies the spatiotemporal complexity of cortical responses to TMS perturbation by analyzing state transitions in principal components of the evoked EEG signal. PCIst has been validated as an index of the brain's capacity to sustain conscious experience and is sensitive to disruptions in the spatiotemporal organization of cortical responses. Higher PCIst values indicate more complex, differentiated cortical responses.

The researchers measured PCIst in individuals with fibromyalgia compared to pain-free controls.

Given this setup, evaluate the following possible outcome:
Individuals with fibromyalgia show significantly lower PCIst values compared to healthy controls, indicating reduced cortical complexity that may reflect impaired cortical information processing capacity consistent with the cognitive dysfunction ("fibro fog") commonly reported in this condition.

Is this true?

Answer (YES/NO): YES